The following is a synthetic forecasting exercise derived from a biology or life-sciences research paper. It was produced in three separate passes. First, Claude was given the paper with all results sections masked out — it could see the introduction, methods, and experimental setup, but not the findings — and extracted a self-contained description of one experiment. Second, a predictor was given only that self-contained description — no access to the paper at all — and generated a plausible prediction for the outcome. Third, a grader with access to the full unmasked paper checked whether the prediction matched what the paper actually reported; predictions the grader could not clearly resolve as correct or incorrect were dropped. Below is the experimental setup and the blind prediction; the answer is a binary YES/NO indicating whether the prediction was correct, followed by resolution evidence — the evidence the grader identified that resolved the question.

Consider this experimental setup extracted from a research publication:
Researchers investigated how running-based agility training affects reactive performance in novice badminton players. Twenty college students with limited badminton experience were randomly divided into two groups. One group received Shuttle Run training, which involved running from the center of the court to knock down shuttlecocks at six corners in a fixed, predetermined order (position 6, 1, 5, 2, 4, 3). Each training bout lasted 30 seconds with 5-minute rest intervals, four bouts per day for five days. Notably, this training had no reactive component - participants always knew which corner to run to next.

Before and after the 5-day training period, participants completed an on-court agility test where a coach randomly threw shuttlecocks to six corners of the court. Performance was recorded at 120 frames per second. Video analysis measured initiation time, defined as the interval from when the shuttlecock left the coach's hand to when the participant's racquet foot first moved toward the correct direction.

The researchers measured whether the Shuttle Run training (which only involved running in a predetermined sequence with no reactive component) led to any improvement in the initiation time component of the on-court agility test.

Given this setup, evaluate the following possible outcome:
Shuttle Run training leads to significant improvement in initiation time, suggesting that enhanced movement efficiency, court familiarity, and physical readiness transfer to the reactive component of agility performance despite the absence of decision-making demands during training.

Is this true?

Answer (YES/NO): NO